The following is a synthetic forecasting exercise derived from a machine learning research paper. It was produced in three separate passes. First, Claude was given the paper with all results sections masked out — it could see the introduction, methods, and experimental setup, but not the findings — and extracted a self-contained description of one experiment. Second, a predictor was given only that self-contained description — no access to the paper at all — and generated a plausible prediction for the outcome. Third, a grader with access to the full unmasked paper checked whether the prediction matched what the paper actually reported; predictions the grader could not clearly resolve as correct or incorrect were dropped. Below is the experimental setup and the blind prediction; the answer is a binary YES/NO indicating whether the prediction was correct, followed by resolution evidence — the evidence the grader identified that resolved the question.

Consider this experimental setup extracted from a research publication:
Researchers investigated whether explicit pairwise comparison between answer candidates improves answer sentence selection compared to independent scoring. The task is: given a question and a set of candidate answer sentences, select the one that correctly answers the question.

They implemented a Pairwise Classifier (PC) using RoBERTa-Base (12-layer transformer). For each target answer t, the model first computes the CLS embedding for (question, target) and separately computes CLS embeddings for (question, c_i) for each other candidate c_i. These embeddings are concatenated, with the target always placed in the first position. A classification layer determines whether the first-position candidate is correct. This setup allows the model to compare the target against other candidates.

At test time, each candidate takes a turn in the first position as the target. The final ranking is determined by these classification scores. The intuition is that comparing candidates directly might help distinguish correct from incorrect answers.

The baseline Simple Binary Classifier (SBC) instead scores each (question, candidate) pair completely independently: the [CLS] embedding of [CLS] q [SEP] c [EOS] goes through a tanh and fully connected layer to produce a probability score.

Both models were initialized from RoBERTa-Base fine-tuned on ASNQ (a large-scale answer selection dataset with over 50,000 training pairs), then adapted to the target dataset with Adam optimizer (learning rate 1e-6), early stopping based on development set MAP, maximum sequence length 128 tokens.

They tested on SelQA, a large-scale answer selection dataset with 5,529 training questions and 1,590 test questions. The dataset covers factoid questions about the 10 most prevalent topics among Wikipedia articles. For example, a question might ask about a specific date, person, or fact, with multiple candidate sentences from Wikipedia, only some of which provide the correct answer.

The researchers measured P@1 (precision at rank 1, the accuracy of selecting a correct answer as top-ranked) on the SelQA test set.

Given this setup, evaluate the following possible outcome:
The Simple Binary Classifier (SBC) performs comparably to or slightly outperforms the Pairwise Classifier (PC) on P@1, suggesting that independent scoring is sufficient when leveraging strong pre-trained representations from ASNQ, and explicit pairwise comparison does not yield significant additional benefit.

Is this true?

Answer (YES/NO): YES